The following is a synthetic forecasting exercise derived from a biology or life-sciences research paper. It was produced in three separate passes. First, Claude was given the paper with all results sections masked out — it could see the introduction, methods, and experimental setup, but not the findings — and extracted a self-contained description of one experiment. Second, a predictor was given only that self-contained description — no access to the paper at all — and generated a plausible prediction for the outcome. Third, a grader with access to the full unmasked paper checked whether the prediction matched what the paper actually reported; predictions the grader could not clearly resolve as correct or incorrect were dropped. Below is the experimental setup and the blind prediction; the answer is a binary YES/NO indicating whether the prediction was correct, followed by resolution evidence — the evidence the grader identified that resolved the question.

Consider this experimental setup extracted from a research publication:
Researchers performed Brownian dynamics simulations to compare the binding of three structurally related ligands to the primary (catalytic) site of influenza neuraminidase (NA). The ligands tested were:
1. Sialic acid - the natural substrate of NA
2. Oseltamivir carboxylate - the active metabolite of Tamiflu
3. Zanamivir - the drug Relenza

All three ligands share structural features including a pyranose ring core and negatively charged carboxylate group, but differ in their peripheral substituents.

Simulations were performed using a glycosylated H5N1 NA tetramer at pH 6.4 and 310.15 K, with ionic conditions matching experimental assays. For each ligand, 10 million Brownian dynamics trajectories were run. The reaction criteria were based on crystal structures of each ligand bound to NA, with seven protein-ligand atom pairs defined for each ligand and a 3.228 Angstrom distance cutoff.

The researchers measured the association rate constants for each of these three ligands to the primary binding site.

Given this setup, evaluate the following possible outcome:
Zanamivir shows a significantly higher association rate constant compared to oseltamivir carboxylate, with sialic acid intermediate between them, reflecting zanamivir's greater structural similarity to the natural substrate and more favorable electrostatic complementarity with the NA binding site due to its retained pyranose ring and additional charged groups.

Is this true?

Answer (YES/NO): NO